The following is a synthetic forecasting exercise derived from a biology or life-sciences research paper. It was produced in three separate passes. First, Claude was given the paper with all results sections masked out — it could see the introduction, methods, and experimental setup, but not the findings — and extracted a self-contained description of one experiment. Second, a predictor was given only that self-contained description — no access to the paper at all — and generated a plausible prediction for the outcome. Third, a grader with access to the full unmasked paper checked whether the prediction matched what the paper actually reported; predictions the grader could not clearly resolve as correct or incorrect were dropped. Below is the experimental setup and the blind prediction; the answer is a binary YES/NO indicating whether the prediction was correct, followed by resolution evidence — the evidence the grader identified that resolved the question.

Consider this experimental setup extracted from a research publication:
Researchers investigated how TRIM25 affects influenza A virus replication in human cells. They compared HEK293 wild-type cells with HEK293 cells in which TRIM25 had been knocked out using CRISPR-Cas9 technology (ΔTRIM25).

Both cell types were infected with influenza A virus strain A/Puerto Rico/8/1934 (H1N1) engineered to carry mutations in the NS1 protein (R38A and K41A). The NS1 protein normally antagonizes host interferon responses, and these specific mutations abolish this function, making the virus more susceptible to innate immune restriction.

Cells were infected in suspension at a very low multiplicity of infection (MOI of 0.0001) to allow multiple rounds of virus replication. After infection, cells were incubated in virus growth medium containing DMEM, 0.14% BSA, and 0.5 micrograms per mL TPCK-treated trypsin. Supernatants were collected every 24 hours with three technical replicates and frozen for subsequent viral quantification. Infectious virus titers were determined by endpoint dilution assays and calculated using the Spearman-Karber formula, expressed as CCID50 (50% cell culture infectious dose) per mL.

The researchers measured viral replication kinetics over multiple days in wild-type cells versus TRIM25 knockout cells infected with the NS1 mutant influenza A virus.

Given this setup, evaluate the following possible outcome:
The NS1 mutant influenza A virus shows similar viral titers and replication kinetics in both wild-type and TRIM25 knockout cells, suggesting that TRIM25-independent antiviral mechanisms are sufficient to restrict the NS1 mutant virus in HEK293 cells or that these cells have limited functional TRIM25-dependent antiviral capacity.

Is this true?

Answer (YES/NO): NO